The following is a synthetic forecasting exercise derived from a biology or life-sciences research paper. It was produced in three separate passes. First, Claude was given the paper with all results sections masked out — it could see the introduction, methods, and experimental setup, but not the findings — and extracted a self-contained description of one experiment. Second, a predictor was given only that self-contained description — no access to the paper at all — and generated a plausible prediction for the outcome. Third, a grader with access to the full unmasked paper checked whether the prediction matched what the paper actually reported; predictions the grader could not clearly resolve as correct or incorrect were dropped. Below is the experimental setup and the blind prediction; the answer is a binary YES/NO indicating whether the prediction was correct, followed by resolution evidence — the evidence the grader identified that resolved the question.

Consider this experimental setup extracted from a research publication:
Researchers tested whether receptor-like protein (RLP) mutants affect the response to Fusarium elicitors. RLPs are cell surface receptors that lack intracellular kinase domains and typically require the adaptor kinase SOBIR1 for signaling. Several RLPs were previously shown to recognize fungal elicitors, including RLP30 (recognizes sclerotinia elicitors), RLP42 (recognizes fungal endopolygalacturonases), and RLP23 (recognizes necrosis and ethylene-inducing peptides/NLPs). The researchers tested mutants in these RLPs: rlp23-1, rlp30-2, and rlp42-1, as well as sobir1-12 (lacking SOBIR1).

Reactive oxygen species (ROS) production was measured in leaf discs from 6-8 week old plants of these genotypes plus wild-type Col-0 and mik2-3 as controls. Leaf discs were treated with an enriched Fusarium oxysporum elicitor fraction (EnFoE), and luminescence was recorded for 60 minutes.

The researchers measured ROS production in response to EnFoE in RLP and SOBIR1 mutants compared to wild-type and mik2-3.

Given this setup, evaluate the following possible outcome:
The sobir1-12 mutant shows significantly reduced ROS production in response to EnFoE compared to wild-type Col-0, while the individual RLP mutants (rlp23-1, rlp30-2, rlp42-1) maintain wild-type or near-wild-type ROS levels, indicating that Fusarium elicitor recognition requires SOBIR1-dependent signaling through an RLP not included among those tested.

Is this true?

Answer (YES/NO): NO